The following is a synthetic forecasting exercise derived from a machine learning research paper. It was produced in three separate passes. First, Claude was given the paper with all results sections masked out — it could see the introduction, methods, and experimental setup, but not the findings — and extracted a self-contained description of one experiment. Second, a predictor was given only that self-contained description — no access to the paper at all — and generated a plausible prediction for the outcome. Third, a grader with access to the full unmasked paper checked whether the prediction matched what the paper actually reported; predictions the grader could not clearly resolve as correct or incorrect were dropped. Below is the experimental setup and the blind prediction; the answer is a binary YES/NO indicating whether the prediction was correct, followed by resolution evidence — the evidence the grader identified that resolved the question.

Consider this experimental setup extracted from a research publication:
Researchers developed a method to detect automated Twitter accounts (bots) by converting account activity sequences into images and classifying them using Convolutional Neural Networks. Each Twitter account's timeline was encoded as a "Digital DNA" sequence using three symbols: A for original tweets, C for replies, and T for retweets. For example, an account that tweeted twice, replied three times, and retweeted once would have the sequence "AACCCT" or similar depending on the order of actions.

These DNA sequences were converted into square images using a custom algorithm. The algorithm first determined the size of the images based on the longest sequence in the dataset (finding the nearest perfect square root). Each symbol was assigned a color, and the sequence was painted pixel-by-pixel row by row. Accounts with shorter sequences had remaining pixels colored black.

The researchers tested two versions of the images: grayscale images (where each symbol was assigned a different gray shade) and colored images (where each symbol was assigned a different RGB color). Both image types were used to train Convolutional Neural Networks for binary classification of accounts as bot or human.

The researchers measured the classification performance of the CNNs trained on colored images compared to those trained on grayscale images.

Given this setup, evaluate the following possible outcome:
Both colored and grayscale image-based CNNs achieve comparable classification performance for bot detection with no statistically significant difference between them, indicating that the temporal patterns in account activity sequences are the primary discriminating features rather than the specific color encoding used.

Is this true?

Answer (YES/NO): YES